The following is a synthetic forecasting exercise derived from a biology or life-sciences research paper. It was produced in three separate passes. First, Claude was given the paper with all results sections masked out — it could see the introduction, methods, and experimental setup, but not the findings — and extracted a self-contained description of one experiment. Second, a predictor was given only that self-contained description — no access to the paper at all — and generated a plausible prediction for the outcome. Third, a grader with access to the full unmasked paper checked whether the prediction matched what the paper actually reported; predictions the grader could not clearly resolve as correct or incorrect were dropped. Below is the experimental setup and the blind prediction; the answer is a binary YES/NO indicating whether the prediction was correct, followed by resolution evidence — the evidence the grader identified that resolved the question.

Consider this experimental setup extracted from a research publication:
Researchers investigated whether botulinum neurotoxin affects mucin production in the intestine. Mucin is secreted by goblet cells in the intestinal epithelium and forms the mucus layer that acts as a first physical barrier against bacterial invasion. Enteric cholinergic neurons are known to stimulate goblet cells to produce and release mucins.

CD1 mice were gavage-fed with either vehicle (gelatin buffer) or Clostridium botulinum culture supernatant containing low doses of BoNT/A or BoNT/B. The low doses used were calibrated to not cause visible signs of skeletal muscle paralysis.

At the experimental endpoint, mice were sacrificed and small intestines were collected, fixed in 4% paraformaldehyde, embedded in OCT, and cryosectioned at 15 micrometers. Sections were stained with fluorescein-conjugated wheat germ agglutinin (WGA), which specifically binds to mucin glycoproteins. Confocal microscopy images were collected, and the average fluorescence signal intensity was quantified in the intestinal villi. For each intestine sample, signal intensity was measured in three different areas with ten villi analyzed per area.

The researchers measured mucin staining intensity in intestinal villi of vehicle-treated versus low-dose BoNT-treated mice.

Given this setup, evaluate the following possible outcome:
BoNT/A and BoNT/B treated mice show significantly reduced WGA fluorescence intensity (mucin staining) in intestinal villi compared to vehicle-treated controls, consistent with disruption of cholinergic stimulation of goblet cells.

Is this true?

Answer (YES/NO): NO